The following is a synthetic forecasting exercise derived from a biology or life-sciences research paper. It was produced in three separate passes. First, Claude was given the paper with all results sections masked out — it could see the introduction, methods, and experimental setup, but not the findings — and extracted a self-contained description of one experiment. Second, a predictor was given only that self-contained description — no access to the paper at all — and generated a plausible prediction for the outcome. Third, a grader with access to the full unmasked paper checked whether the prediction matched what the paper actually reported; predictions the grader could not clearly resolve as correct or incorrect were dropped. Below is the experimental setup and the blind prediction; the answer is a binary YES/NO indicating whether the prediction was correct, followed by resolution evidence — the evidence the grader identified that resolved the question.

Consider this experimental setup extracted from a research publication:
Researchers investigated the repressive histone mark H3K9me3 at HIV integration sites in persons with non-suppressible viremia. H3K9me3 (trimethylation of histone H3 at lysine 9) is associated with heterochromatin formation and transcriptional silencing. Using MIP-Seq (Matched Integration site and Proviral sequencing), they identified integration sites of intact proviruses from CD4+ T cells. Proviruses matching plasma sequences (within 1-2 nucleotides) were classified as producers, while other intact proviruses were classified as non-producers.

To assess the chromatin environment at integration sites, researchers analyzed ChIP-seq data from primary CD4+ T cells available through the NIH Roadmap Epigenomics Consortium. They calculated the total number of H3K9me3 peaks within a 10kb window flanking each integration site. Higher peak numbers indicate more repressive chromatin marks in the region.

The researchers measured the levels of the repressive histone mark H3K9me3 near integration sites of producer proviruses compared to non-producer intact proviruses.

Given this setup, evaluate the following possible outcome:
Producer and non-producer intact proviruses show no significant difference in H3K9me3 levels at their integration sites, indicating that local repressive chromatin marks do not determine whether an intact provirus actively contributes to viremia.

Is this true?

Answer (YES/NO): NO